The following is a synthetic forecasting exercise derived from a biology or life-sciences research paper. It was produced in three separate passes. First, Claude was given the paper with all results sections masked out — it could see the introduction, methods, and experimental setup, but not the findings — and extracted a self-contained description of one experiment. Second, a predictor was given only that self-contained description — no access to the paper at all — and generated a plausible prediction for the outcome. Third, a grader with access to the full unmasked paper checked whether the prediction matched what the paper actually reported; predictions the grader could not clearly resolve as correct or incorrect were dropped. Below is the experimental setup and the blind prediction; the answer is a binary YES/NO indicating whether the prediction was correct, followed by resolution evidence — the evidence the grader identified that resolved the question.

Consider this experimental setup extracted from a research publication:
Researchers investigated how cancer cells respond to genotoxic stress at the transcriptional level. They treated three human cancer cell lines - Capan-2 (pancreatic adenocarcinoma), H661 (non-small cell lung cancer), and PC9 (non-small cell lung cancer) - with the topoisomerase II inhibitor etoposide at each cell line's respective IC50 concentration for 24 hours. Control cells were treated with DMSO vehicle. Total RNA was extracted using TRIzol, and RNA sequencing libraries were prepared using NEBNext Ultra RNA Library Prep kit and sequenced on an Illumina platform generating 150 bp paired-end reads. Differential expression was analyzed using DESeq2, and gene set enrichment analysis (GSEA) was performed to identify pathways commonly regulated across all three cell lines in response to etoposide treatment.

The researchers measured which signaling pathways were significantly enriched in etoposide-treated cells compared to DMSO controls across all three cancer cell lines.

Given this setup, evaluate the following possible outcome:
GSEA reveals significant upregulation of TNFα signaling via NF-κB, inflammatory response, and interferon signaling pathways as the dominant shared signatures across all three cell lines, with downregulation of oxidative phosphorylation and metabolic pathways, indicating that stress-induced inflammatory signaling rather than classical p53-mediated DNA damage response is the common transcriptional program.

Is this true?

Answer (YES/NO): NO